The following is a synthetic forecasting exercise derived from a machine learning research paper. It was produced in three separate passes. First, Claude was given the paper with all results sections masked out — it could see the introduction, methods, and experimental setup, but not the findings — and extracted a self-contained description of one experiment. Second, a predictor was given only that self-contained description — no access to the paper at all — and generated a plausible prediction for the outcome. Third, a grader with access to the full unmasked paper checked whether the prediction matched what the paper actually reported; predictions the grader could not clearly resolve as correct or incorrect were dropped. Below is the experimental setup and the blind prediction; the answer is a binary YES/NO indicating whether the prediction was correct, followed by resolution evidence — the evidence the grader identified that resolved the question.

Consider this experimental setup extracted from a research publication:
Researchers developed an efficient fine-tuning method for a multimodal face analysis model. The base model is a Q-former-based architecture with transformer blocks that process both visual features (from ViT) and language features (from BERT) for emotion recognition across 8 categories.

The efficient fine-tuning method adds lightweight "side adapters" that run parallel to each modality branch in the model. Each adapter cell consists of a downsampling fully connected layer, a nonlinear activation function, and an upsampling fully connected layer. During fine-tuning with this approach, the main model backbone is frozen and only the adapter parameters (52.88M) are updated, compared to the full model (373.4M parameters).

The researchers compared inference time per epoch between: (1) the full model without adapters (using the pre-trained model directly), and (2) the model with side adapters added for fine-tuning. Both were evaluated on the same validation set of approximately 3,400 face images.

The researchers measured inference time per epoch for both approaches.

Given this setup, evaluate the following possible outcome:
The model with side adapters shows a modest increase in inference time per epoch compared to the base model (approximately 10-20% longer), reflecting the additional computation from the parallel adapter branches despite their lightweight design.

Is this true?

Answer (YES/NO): NO